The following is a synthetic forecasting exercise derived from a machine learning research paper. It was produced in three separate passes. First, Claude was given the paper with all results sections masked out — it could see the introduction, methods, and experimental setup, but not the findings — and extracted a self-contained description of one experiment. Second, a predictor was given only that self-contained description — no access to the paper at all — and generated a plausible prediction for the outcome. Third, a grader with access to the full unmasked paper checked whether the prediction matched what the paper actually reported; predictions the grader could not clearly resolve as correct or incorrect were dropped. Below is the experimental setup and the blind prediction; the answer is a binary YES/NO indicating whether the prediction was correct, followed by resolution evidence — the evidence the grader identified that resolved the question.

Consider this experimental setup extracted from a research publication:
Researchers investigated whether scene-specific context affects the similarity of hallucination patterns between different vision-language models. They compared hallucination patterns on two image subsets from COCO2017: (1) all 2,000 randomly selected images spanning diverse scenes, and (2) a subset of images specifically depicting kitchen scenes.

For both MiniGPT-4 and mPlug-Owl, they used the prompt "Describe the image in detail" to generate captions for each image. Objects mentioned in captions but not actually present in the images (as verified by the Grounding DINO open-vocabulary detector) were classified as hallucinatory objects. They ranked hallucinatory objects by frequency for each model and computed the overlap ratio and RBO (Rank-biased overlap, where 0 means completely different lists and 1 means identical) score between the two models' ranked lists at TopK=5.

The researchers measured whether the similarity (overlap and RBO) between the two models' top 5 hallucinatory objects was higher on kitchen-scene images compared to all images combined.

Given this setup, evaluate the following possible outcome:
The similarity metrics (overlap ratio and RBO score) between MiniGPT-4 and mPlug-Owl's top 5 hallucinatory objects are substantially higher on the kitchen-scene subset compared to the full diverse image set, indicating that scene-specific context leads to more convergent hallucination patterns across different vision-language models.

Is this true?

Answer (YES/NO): YES